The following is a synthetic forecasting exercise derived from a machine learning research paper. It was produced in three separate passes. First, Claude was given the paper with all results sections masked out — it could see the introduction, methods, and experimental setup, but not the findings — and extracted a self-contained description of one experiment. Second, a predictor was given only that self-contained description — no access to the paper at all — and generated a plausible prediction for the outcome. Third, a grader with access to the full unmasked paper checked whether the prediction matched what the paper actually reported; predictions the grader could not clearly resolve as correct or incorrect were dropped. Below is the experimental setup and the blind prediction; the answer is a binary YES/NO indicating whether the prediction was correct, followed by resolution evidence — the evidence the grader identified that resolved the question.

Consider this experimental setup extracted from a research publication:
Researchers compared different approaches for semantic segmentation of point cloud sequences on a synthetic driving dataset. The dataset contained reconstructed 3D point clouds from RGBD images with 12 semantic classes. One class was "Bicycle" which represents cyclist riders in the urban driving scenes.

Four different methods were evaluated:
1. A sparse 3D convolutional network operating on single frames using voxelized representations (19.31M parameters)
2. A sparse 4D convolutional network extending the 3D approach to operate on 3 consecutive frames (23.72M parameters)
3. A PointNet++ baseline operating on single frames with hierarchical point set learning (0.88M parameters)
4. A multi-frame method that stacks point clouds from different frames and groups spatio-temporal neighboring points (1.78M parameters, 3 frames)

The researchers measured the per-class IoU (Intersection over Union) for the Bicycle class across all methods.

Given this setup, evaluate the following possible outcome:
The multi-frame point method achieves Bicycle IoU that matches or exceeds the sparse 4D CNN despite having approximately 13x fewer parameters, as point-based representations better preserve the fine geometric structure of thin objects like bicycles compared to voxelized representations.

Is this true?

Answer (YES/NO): NO